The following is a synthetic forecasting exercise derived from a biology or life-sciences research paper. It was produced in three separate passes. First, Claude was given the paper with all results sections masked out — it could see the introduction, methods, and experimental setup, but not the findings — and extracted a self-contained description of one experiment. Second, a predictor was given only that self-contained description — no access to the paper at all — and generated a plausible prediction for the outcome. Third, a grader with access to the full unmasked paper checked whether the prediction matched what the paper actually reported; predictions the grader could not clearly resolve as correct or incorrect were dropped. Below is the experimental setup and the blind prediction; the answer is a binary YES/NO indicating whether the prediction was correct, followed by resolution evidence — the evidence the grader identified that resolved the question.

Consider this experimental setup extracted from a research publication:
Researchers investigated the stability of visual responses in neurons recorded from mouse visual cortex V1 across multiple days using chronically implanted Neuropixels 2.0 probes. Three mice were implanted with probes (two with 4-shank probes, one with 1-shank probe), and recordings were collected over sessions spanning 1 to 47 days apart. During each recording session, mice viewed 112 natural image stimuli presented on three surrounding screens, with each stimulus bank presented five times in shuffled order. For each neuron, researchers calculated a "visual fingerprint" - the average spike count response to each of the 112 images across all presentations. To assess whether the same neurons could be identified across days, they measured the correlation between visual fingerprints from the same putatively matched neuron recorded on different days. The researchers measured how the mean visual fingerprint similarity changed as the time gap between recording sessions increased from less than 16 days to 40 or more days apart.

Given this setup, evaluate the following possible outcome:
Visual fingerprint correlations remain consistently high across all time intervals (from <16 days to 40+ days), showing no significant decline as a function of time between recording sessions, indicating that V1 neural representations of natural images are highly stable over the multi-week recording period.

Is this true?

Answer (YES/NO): NO